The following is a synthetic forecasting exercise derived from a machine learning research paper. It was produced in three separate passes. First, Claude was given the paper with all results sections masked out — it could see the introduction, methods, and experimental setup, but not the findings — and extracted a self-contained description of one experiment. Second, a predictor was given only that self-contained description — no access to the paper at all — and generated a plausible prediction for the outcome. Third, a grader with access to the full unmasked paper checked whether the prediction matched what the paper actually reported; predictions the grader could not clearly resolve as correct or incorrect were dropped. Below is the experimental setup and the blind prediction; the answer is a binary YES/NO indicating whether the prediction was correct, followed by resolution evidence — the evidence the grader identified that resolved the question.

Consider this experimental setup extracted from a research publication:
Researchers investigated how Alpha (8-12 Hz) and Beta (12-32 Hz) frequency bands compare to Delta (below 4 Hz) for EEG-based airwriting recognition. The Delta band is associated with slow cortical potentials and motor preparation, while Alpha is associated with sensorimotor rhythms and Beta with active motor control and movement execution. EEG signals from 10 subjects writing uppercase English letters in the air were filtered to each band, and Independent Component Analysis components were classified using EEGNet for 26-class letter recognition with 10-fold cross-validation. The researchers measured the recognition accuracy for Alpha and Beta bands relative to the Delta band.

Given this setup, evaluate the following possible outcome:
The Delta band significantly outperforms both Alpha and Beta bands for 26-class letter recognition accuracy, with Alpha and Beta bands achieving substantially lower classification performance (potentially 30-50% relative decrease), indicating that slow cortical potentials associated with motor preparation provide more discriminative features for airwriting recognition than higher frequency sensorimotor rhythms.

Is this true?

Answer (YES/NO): NO